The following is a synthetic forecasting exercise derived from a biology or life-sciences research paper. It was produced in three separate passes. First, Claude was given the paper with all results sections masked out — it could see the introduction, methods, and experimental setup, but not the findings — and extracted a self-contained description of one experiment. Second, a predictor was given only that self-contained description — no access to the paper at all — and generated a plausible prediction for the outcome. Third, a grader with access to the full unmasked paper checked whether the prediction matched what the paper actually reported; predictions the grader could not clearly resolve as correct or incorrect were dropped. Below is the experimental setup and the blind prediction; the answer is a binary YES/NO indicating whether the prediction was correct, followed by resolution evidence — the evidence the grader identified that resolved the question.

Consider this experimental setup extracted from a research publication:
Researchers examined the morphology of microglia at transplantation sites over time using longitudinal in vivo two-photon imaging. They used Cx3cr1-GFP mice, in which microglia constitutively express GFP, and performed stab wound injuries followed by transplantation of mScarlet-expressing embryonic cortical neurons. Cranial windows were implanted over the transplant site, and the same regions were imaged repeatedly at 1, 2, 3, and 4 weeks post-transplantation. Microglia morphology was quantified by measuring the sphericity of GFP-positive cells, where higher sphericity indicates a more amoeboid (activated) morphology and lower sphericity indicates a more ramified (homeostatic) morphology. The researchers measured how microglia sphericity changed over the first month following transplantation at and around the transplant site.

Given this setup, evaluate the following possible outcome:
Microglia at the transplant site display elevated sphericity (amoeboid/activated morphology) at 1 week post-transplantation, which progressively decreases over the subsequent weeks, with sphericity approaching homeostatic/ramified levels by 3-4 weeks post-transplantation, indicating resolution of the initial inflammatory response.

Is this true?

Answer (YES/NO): NO